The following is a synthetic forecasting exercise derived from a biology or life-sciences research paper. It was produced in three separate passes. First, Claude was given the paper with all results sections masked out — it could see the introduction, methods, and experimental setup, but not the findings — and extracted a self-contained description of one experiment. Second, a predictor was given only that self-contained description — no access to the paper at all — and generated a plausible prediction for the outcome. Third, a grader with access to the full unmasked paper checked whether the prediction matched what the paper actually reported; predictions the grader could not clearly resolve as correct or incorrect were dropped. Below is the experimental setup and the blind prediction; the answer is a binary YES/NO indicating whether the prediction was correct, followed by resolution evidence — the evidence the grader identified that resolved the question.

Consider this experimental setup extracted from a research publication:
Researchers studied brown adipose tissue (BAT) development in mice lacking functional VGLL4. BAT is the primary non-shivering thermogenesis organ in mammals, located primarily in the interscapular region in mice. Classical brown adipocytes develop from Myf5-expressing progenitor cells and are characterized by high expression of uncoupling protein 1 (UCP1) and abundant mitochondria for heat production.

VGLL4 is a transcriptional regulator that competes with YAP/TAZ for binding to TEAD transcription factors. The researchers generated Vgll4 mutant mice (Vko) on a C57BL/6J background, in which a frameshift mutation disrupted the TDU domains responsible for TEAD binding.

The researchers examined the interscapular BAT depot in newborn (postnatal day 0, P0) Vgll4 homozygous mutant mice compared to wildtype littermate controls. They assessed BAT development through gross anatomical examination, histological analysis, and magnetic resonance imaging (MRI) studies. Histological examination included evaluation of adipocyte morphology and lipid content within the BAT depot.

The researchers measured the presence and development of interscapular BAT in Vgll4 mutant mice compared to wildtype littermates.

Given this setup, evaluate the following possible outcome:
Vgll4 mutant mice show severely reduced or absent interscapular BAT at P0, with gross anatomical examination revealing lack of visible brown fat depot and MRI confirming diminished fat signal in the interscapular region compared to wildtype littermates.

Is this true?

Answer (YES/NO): NO